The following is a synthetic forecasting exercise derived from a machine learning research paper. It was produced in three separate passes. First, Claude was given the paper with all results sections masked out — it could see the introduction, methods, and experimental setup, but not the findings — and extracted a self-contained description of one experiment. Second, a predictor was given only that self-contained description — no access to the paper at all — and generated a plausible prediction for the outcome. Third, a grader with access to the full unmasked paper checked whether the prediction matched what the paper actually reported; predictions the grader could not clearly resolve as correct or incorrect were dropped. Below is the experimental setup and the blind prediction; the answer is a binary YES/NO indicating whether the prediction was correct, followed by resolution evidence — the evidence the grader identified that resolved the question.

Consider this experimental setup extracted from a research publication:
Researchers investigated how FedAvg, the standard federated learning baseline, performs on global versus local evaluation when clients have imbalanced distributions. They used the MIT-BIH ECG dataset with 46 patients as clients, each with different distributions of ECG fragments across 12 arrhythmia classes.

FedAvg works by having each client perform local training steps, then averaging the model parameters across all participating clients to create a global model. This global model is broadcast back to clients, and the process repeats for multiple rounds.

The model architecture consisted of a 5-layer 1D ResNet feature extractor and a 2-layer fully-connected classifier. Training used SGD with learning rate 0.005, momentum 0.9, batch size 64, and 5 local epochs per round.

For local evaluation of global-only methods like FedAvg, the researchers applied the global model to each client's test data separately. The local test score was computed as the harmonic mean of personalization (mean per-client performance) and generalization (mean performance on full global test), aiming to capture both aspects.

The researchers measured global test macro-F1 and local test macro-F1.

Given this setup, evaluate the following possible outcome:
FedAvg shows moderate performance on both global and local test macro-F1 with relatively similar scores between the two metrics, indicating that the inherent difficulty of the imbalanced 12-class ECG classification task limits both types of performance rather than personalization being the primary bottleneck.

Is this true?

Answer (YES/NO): NO